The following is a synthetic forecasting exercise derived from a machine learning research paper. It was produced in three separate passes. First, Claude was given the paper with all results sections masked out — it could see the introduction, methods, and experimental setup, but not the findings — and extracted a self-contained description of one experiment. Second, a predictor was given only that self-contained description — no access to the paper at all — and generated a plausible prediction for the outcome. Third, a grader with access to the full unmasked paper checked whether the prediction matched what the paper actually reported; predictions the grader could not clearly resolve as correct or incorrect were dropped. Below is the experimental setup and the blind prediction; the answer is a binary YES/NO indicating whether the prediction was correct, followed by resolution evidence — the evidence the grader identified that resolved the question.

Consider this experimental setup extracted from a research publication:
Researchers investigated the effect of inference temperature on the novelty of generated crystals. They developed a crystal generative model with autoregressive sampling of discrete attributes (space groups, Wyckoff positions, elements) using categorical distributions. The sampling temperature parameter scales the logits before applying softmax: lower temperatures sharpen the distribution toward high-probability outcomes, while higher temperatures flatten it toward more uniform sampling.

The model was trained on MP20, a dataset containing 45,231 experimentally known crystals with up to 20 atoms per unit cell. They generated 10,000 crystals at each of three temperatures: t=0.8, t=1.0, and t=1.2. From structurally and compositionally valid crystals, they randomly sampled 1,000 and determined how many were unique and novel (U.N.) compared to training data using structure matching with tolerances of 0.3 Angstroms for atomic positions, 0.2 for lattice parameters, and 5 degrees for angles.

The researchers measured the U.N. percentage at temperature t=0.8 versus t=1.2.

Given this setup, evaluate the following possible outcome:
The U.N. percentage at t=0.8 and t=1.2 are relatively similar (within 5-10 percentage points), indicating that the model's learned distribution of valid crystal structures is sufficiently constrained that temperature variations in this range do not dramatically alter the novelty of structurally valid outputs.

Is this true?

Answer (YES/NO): NO